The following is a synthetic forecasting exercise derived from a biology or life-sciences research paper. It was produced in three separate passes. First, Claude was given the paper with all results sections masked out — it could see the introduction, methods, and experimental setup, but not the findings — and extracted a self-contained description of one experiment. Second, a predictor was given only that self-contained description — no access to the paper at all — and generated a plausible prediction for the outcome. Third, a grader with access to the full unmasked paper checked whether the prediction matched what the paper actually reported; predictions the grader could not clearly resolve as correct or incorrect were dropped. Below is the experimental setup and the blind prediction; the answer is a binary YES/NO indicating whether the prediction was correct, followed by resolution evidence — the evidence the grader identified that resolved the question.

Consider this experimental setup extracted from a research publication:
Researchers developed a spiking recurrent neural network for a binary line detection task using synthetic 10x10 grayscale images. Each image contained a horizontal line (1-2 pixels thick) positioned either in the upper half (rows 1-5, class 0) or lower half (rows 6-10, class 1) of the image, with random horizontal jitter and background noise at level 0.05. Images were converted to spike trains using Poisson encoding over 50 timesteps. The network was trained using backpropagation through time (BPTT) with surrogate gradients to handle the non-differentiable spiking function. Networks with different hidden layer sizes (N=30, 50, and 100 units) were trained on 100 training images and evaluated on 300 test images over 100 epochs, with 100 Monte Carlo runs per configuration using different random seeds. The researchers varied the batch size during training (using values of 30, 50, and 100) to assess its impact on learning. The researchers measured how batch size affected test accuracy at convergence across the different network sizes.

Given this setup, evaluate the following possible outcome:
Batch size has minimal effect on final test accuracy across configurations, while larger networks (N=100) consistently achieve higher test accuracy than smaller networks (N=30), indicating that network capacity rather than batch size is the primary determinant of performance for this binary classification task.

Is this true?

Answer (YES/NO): NO